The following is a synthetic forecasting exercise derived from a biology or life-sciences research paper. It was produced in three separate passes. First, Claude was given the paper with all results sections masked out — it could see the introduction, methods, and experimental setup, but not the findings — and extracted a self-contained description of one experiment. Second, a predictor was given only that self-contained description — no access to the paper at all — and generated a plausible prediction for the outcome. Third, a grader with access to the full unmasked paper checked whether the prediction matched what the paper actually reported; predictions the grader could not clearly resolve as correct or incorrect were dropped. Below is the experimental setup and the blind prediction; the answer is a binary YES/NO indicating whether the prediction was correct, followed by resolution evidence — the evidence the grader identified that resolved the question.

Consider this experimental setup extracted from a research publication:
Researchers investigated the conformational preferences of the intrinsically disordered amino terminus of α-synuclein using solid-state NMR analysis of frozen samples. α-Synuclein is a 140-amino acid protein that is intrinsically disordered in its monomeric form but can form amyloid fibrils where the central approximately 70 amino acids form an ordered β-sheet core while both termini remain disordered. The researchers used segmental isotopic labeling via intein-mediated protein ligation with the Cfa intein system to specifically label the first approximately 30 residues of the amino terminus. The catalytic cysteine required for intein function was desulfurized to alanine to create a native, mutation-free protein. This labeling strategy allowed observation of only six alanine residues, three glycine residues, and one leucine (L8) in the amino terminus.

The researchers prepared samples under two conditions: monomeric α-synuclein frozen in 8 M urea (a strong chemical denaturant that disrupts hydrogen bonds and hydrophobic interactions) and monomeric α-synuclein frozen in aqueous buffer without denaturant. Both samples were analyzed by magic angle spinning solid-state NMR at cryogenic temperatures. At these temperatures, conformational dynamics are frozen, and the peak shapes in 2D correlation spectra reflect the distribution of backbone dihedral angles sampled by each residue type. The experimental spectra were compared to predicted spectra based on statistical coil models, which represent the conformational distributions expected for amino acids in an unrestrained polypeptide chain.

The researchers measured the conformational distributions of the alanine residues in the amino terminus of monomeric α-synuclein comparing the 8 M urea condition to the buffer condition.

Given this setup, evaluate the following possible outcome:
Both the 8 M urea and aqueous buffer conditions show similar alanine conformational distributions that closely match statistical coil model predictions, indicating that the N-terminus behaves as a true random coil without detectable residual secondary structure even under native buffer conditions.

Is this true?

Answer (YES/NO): NO